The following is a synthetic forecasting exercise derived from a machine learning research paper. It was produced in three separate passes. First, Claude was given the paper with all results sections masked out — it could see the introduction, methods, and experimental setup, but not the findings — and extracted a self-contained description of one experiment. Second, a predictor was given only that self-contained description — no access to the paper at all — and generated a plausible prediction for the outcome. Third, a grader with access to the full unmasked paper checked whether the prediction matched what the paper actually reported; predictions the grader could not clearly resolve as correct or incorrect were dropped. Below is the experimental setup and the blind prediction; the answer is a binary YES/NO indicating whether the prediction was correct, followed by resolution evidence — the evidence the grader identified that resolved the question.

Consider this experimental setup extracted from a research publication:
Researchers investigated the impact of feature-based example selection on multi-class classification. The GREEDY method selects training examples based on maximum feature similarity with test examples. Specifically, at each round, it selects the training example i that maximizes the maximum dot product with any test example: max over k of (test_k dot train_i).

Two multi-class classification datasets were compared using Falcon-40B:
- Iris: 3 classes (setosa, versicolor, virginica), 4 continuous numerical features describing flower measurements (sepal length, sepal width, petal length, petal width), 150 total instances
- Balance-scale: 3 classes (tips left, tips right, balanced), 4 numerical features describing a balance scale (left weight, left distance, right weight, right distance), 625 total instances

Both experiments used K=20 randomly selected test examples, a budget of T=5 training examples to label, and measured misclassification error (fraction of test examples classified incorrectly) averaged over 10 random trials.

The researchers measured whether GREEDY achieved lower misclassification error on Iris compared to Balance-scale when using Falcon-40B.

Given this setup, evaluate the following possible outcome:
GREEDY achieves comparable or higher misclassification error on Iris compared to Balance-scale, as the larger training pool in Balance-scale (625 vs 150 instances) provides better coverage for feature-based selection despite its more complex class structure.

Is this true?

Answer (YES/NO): NO